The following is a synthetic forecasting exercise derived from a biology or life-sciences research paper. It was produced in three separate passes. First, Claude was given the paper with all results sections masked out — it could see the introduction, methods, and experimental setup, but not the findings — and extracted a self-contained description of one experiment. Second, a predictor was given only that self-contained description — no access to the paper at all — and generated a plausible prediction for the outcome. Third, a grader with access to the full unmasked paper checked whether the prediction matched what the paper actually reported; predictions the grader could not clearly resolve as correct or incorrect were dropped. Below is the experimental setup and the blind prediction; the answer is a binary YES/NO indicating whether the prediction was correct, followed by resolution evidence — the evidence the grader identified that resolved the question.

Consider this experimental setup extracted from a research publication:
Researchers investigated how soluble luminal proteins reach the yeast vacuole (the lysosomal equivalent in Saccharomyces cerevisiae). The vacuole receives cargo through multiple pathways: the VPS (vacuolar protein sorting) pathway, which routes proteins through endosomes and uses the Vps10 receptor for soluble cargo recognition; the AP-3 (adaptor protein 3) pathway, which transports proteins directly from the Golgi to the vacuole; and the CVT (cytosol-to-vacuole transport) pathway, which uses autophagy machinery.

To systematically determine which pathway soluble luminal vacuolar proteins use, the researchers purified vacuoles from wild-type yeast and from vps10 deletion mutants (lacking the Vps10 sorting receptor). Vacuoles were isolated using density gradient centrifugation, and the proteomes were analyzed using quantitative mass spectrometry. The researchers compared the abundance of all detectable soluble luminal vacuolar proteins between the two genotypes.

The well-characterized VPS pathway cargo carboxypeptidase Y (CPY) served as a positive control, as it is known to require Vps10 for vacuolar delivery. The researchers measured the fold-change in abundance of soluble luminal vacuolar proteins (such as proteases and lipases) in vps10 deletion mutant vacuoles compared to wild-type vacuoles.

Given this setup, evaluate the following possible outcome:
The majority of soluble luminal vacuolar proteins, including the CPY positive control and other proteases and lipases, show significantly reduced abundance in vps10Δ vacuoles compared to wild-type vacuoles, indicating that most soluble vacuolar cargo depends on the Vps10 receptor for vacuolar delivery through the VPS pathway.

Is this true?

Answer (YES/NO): YES